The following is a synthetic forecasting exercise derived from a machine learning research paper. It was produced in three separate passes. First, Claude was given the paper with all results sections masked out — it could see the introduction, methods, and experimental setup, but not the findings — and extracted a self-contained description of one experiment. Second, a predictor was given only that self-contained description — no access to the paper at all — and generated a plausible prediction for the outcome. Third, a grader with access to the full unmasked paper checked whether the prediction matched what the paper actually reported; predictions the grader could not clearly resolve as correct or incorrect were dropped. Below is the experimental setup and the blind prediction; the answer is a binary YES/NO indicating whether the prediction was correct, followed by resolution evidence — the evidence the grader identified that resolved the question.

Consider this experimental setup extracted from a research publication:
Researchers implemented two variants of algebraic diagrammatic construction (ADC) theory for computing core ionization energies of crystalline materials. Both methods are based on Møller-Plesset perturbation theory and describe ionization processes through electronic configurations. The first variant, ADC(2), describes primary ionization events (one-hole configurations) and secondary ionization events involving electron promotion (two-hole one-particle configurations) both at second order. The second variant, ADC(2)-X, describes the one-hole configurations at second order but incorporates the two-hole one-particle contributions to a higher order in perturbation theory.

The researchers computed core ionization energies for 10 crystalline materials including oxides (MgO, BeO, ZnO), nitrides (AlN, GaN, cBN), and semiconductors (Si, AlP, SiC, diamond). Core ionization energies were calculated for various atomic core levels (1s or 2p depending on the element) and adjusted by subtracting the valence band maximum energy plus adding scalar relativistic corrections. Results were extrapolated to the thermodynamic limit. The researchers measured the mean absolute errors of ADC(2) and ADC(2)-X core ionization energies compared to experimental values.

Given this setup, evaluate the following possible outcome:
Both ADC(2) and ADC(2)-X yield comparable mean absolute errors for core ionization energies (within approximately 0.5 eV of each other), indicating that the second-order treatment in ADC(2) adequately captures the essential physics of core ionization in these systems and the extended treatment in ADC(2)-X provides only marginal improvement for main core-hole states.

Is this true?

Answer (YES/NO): NO